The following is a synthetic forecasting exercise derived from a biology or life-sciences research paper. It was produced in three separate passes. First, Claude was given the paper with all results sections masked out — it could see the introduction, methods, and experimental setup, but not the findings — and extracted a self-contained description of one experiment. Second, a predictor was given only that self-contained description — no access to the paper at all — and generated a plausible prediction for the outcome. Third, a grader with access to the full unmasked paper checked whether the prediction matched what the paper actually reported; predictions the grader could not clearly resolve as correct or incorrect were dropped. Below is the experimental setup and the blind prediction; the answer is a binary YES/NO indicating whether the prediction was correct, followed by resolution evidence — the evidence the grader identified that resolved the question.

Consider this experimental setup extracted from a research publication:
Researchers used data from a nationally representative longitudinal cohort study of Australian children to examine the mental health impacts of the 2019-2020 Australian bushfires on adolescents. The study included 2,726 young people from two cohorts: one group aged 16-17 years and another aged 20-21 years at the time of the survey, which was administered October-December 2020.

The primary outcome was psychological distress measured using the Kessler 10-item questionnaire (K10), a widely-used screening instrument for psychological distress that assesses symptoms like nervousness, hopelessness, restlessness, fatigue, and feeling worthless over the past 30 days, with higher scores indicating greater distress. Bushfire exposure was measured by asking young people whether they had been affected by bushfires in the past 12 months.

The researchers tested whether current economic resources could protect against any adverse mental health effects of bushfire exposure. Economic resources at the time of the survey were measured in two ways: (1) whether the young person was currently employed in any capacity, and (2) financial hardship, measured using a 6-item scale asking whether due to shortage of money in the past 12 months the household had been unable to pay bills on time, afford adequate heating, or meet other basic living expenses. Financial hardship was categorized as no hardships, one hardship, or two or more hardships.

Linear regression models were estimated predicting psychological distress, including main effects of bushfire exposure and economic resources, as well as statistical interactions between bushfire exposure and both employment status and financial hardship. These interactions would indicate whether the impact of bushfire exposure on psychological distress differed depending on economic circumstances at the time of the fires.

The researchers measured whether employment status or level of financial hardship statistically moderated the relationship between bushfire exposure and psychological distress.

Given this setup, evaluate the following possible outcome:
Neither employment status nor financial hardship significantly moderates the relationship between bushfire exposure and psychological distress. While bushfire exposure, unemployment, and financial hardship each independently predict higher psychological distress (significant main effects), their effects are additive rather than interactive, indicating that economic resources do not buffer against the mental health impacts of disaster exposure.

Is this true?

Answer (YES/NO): NO